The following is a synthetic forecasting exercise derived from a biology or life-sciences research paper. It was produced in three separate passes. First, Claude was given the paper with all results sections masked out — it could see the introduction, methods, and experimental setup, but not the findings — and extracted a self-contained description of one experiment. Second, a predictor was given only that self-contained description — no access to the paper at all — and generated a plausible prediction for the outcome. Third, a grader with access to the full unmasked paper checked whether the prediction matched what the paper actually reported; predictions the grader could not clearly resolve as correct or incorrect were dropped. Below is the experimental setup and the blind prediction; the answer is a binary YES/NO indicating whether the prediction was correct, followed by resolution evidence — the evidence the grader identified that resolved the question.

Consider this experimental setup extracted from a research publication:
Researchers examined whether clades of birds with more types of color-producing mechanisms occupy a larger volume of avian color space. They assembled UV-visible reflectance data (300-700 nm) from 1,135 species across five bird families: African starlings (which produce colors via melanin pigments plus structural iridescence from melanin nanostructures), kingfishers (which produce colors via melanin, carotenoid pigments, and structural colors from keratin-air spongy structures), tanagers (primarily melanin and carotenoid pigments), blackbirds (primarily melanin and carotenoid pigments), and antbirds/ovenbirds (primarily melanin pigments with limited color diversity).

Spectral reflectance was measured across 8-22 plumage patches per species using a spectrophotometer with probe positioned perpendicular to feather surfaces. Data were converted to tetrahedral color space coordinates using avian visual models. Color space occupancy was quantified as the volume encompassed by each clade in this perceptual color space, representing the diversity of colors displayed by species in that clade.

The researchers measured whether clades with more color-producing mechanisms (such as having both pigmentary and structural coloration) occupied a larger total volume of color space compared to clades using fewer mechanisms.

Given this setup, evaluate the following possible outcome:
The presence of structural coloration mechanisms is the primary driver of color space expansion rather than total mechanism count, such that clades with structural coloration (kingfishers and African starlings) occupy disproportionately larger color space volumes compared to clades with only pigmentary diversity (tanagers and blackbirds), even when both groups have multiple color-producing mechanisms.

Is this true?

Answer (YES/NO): NO